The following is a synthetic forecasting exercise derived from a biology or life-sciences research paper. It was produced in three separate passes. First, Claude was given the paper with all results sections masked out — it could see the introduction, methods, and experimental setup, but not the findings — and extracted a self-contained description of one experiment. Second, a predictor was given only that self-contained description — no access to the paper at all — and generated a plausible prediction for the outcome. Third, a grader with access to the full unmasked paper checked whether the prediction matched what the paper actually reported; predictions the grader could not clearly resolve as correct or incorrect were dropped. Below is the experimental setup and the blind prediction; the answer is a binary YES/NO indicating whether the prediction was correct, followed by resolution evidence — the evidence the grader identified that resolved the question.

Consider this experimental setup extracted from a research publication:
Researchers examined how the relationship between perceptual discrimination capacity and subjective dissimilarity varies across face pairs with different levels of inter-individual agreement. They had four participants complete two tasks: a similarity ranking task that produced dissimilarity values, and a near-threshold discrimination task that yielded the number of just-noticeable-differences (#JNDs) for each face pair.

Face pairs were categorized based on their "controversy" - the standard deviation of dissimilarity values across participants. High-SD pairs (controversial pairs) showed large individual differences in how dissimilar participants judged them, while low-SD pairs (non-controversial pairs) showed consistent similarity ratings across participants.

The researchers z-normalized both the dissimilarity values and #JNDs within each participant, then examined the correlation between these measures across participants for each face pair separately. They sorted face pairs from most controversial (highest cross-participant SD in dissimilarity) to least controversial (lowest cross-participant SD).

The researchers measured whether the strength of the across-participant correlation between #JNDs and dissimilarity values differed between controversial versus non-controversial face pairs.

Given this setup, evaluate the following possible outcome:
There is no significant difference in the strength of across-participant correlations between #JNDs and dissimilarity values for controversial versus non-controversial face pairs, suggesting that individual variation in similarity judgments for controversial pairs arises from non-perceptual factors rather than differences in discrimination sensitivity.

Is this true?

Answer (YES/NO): NO